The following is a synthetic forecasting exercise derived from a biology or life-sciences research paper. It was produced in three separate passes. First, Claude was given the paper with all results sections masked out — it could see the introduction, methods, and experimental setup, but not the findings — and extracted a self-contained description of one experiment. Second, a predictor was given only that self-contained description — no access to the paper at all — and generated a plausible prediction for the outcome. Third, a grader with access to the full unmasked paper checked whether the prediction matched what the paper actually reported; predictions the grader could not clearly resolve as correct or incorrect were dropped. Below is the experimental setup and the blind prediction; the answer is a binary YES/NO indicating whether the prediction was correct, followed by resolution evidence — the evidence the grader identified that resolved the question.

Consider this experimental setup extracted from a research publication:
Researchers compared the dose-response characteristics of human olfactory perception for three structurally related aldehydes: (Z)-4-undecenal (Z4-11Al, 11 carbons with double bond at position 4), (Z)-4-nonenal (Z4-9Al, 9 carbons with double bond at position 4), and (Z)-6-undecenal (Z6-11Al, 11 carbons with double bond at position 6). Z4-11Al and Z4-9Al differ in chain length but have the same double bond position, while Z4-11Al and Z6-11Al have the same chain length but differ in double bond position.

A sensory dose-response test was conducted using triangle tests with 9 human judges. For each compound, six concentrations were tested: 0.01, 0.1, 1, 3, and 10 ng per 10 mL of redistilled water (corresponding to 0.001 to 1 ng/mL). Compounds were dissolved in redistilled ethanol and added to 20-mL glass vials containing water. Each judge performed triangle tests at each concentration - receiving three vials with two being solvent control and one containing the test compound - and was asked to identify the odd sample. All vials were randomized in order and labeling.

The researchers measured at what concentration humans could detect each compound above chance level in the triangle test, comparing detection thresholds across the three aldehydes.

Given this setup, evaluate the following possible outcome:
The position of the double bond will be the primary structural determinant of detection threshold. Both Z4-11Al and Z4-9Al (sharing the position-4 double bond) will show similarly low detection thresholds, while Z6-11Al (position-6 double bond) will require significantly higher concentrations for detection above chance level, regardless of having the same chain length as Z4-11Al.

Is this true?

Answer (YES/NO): NO